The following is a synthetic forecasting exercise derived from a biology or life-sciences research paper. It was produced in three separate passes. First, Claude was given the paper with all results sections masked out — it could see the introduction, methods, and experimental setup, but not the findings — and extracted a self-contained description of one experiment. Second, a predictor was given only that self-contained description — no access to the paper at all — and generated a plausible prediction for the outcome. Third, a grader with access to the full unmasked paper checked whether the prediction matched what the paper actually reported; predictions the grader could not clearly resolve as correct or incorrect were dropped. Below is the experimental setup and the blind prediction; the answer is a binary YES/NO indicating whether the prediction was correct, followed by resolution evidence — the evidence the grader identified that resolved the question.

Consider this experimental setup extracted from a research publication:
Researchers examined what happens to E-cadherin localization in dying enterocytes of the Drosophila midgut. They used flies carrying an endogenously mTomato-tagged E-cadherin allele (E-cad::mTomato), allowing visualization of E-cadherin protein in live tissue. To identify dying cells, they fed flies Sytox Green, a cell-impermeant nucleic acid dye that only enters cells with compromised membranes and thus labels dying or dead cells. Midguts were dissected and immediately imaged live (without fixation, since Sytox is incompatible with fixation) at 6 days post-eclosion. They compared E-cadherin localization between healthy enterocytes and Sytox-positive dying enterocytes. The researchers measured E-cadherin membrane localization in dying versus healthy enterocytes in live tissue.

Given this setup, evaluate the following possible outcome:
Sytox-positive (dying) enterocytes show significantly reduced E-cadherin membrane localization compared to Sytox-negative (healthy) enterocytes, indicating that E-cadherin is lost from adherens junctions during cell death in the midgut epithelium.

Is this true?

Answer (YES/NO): YES